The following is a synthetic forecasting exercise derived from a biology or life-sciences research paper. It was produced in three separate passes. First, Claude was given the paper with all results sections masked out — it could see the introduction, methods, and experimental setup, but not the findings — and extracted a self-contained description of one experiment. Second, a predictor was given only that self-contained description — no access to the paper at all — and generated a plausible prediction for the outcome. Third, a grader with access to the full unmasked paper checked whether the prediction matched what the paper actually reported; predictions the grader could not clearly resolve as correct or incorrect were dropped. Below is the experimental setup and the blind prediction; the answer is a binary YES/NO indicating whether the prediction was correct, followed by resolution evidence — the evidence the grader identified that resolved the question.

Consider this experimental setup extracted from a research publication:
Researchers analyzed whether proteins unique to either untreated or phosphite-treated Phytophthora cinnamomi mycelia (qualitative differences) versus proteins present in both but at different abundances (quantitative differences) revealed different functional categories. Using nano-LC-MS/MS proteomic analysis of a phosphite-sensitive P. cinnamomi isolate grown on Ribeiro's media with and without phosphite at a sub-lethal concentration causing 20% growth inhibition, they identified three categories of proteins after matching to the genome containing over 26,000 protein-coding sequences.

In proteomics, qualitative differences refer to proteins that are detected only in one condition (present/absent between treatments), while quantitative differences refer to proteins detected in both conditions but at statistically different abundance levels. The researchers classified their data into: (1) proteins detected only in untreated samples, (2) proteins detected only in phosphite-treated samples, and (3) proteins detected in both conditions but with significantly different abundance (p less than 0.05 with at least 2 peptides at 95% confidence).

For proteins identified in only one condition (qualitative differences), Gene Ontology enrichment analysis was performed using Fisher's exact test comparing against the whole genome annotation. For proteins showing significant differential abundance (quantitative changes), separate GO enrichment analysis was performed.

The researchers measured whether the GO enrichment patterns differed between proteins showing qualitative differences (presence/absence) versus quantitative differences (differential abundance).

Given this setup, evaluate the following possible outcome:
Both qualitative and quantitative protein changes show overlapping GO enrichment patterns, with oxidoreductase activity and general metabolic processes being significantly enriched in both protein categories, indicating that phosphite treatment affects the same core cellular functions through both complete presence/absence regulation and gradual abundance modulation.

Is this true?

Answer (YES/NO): NO